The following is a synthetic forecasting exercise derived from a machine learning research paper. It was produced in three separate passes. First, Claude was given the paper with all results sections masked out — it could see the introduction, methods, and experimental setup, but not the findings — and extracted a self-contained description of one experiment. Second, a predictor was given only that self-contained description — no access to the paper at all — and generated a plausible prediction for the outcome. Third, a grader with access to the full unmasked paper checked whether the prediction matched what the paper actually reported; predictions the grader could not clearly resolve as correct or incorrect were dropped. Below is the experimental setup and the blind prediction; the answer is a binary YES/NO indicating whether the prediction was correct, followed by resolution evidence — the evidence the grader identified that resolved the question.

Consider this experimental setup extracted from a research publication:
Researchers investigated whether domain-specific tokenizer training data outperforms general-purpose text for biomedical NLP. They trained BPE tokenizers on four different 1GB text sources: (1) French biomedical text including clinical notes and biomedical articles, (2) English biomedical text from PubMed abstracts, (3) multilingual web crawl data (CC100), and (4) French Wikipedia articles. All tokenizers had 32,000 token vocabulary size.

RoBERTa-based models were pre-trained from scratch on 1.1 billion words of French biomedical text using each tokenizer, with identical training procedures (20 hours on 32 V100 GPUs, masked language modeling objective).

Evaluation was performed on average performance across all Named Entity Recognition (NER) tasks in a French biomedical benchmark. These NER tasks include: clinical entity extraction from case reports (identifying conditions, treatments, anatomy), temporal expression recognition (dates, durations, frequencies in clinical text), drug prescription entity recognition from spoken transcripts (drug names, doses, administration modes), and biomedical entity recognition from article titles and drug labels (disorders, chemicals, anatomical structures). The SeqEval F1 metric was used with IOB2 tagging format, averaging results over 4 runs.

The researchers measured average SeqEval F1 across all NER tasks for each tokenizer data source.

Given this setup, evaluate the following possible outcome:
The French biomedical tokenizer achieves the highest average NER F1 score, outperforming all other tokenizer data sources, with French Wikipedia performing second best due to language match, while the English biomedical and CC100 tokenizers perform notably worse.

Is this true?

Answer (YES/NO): NO